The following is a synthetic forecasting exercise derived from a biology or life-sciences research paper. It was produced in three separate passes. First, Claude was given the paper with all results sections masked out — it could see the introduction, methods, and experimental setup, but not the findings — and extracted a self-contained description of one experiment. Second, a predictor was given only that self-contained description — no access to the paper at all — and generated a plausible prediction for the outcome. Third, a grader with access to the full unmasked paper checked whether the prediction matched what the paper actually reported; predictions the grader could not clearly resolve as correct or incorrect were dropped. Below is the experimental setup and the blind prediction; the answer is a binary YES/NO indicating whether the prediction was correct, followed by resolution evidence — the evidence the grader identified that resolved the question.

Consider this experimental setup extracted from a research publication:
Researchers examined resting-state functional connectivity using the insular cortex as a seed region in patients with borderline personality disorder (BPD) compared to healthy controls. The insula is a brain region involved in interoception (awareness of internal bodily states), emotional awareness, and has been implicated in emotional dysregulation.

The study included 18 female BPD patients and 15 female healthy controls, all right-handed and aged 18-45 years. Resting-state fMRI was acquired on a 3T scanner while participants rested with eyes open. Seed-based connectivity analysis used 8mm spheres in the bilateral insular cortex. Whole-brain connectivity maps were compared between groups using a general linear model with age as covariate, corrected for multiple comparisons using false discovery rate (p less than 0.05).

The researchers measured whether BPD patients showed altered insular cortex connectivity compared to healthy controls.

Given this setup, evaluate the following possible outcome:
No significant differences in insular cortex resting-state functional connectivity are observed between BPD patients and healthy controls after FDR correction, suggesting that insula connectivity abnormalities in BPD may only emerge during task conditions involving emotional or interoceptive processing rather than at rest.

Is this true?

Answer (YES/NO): YES